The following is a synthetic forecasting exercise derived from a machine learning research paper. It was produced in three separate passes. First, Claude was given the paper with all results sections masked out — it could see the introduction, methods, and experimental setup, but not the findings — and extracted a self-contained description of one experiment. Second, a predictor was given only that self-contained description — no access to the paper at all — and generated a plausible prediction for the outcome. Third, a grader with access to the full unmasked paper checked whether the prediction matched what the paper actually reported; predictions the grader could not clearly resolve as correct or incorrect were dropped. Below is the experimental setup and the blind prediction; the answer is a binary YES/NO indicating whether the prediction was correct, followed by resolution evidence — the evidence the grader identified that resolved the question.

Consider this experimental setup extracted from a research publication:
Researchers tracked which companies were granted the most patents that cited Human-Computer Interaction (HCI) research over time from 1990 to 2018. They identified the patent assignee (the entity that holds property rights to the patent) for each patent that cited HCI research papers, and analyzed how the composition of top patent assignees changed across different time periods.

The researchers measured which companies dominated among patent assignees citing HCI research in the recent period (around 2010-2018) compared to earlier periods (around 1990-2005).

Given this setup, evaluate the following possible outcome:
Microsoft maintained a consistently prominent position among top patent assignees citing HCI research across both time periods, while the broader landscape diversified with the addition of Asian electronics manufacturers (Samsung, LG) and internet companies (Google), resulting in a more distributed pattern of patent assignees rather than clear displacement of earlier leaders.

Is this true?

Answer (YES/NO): NO